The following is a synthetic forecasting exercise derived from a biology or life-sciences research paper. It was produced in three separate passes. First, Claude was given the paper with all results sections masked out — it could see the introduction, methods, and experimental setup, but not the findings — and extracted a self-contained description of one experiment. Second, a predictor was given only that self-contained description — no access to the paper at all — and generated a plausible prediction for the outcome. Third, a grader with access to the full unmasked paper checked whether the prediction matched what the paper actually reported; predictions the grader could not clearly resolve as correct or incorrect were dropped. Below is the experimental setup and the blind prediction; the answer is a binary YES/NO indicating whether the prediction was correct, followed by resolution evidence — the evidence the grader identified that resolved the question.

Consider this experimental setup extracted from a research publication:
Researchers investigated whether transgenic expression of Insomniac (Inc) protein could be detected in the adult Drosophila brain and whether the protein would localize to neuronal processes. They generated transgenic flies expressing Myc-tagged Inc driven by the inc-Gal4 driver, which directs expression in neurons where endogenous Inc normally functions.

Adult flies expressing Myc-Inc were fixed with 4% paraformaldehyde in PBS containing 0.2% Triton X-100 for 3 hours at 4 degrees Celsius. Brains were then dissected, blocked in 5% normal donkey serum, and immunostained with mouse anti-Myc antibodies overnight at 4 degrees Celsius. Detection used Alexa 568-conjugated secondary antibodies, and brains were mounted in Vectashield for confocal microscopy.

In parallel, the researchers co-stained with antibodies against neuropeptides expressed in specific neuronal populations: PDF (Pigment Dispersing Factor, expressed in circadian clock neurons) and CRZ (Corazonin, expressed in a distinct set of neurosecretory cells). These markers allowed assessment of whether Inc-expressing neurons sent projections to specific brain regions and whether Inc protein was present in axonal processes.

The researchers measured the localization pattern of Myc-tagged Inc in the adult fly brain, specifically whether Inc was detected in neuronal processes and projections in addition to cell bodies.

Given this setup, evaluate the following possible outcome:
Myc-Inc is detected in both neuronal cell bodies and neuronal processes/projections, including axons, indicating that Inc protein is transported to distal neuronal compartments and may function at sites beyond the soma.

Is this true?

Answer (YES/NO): NO